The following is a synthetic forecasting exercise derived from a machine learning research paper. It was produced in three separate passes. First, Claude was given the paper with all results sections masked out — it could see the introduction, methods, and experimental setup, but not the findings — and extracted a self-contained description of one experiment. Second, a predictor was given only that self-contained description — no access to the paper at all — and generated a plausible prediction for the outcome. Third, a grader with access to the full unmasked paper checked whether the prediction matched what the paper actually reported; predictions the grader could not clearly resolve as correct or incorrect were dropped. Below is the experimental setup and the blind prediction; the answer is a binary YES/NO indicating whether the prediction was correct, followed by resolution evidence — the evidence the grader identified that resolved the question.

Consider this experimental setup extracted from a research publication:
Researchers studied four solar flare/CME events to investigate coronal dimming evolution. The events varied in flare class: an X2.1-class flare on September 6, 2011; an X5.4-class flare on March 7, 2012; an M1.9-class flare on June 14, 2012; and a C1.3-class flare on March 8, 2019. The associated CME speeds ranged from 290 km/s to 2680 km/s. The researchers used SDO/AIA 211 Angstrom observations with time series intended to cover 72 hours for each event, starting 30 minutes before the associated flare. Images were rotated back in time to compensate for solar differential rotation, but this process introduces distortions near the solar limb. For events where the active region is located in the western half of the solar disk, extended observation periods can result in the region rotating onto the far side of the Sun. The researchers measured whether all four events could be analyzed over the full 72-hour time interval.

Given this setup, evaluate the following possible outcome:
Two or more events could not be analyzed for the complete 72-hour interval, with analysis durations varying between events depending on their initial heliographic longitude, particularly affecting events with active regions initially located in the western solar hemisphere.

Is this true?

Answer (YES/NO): NO